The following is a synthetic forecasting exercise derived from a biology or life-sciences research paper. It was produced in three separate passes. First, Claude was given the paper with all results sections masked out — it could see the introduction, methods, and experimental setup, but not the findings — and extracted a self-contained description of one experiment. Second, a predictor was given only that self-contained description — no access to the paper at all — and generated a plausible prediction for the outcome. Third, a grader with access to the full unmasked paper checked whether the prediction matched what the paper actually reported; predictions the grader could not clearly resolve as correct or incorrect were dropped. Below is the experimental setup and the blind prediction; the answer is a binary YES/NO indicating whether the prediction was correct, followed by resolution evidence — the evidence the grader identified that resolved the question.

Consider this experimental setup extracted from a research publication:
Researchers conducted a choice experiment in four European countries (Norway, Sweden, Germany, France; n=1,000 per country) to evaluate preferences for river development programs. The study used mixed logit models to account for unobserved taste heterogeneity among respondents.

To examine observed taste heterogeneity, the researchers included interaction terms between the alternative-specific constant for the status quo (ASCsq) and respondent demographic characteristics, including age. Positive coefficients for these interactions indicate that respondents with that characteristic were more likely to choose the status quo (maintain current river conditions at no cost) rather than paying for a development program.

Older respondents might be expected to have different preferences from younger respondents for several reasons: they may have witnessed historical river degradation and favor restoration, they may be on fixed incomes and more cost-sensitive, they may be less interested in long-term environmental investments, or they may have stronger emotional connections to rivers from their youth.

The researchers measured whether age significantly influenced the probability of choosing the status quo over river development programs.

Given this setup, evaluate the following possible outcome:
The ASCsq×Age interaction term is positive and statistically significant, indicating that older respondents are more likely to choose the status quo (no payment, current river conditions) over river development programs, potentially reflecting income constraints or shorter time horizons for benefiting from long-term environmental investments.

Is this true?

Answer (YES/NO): YES